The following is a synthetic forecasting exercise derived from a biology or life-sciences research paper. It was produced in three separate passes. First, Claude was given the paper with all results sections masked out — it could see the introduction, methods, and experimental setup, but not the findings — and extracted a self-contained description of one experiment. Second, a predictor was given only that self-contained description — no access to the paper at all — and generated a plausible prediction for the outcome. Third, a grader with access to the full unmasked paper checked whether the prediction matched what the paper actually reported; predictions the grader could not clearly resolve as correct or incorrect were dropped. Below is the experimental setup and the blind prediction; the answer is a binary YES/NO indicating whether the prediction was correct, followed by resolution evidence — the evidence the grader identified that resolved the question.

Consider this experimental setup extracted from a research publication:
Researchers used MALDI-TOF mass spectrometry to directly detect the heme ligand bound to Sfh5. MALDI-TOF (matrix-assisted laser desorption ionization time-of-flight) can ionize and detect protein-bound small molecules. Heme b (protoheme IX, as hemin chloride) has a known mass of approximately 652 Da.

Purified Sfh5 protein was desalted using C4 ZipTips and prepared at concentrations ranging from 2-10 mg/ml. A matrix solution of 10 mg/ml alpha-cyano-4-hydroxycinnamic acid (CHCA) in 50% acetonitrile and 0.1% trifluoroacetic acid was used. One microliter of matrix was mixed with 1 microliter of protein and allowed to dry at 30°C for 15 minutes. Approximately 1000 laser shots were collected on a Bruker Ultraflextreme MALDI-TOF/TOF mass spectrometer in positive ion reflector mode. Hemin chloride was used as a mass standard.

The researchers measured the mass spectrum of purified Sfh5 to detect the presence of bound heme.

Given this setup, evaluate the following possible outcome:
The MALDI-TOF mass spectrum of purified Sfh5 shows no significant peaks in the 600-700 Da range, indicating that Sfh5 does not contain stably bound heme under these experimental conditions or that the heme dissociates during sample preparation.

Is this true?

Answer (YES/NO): NO